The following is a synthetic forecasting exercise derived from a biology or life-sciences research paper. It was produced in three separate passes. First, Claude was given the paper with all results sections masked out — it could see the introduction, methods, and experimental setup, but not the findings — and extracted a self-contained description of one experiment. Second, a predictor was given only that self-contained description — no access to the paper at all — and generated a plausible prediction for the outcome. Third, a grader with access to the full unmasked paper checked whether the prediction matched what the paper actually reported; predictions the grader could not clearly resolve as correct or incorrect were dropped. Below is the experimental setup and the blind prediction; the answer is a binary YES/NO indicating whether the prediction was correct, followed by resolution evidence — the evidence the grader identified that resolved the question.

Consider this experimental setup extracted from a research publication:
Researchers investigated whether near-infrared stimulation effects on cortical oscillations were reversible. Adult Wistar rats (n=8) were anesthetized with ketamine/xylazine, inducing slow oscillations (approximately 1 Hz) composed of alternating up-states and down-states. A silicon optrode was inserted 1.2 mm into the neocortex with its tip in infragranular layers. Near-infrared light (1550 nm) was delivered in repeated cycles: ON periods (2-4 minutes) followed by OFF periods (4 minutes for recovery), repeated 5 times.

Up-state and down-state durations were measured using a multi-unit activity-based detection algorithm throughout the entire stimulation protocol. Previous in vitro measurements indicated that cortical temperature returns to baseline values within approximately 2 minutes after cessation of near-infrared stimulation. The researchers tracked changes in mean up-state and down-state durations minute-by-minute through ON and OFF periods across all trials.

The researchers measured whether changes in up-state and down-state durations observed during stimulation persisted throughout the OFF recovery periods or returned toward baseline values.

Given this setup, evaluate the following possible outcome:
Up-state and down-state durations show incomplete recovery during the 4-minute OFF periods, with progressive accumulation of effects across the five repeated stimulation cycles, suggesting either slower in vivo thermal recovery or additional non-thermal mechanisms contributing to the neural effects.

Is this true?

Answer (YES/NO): NO